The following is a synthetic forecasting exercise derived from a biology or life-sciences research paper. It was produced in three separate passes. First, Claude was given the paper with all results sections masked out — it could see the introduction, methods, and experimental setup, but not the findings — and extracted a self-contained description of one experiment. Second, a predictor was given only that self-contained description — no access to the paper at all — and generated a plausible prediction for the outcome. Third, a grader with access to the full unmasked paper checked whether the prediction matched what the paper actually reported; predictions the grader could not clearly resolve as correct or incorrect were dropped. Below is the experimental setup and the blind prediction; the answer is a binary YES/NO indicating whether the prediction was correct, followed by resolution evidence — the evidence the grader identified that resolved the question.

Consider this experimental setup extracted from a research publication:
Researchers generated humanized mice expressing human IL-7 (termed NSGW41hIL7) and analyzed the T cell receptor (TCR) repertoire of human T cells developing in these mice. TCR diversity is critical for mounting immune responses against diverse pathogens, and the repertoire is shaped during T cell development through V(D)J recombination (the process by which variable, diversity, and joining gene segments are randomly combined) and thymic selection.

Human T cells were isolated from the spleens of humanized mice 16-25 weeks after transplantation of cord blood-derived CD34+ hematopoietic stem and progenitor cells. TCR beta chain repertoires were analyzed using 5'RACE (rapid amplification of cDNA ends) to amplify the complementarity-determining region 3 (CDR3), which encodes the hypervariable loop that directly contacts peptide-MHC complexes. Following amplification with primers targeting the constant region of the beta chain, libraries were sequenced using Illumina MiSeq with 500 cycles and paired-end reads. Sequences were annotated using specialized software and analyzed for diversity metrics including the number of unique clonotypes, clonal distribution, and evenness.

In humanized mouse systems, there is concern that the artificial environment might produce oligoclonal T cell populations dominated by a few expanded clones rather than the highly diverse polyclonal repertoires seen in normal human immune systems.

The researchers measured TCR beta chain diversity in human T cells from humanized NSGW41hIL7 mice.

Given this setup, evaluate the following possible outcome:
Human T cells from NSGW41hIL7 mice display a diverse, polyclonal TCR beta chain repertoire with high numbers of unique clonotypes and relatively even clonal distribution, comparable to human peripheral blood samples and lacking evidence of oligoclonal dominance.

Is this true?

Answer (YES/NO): NO